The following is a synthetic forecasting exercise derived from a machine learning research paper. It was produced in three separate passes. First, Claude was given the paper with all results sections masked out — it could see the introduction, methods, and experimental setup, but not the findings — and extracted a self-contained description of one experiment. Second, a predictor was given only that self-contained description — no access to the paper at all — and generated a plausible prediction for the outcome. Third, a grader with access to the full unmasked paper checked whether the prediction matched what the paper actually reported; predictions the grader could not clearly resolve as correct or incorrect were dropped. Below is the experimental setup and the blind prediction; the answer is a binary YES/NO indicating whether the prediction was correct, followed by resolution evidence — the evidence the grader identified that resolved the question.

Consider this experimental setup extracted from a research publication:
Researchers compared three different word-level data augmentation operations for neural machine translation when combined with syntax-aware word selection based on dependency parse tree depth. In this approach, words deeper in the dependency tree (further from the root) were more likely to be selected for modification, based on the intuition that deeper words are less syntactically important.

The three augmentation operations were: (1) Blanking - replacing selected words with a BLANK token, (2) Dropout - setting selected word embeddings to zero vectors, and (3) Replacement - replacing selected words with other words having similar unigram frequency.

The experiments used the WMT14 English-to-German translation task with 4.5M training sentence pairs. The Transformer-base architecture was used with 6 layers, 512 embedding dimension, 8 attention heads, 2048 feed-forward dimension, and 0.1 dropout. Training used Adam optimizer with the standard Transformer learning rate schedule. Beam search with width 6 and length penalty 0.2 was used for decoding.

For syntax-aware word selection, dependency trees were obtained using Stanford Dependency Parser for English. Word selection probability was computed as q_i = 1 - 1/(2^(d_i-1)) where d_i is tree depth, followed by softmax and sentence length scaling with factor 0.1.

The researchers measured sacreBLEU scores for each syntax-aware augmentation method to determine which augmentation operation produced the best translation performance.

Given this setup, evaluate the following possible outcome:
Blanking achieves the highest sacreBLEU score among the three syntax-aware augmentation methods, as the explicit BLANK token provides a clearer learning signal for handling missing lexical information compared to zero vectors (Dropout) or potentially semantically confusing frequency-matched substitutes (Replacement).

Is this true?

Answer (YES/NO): YES